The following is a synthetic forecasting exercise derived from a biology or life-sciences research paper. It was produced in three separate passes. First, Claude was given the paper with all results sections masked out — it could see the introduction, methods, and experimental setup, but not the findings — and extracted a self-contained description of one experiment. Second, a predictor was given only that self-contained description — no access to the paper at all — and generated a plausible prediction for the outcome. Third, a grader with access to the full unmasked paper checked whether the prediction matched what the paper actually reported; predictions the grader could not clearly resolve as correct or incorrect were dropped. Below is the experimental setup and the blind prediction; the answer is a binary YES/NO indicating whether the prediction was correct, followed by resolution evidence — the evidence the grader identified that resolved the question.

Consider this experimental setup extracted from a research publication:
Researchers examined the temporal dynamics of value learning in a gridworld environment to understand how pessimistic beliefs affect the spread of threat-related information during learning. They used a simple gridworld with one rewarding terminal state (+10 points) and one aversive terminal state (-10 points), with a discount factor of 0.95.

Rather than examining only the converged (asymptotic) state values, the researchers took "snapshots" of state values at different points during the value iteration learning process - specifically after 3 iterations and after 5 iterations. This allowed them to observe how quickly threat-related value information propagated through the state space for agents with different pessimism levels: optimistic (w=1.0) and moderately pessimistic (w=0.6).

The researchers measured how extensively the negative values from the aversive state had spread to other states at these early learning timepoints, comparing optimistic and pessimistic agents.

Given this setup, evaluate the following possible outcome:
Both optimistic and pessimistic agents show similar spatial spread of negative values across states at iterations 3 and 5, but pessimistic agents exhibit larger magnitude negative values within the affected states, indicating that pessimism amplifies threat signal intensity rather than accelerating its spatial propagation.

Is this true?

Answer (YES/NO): NO